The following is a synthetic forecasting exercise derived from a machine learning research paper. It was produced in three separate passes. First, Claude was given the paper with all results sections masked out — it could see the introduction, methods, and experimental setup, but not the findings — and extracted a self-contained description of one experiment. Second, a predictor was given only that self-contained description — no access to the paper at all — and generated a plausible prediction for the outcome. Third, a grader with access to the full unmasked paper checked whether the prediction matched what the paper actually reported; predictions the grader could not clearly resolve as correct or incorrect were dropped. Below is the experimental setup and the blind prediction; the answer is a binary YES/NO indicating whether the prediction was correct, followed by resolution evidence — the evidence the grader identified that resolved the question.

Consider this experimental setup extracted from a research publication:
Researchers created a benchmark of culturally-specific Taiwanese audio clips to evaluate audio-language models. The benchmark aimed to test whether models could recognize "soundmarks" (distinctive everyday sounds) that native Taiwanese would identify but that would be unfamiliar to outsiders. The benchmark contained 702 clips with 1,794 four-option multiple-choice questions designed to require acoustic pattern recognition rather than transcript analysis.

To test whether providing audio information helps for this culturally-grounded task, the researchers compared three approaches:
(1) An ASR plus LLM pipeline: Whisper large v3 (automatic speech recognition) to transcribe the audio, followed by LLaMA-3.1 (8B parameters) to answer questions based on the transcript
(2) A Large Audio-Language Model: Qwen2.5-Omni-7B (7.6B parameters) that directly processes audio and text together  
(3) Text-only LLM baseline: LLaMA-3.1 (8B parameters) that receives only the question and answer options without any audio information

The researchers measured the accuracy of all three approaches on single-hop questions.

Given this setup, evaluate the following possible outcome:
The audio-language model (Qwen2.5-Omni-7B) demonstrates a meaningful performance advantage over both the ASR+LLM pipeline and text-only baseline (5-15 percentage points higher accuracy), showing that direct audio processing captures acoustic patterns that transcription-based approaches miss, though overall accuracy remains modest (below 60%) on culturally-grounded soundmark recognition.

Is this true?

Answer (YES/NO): YES